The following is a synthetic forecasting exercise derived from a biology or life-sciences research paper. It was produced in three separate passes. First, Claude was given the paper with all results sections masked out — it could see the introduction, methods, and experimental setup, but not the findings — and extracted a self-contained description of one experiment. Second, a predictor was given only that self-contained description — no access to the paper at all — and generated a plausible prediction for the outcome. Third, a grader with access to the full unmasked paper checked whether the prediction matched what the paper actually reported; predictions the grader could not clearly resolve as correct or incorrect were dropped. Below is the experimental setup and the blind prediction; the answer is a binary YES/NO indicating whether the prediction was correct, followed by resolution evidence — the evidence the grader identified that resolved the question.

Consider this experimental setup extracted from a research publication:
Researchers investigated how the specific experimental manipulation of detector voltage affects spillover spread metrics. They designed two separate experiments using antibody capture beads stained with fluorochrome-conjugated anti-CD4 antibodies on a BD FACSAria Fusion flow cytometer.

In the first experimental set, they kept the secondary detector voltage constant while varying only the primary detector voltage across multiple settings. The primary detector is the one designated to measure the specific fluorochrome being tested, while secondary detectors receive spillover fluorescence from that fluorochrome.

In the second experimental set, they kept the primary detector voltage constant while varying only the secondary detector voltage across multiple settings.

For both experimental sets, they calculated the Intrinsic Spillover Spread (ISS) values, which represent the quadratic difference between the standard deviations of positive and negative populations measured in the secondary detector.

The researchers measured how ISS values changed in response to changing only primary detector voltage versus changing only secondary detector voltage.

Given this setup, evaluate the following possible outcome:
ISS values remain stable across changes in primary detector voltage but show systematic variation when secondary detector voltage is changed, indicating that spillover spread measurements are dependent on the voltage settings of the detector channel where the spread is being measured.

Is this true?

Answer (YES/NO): NO